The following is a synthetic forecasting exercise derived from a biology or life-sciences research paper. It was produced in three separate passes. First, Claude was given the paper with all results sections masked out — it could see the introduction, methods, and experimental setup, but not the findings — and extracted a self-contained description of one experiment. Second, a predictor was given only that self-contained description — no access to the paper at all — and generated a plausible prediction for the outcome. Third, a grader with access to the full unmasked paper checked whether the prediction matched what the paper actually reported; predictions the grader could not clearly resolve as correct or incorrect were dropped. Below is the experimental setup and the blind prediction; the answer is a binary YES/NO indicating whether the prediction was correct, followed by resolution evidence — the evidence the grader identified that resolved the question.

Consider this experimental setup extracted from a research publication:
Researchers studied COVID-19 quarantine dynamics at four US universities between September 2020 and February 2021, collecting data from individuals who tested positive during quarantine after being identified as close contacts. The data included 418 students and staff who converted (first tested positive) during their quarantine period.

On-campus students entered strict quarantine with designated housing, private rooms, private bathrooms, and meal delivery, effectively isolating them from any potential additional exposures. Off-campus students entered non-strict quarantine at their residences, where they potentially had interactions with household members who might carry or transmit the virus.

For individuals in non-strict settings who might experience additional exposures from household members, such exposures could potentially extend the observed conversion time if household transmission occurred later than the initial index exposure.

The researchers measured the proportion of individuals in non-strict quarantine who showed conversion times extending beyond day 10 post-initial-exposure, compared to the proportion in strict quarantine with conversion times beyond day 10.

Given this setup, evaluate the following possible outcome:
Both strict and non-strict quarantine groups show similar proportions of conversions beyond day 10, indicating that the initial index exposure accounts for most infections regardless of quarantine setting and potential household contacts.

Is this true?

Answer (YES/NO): NO